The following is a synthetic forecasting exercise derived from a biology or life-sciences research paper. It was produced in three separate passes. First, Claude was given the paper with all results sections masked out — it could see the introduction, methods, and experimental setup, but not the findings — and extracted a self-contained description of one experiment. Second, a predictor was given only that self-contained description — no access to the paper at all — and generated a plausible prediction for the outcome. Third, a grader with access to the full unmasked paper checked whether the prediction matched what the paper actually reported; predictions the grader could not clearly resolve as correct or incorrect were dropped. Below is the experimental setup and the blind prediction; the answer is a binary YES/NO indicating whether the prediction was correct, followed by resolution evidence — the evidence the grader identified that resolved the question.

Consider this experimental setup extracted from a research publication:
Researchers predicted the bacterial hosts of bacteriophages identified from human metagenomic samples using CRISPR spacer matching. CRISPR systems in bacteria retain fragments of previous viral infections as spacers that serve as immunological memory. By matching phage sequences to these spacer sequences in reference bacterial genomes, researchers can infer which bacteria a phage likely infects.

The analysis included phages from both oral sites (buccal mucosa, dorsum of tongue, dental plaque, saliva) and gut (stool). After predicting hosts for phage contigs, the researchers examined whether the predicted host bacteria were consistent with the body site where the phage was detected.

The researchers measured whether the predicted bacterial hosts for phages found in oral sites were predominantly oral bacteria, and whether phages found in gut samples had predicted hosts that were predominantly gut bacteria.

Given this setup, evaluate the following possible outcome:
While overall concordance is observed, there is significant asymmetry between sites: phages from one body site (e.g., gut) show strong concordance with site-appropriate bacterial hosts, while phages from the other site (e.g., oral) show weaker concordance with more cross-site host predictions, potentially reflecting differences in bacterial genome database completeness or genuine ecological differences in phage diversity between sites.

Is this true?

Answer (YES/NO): NO